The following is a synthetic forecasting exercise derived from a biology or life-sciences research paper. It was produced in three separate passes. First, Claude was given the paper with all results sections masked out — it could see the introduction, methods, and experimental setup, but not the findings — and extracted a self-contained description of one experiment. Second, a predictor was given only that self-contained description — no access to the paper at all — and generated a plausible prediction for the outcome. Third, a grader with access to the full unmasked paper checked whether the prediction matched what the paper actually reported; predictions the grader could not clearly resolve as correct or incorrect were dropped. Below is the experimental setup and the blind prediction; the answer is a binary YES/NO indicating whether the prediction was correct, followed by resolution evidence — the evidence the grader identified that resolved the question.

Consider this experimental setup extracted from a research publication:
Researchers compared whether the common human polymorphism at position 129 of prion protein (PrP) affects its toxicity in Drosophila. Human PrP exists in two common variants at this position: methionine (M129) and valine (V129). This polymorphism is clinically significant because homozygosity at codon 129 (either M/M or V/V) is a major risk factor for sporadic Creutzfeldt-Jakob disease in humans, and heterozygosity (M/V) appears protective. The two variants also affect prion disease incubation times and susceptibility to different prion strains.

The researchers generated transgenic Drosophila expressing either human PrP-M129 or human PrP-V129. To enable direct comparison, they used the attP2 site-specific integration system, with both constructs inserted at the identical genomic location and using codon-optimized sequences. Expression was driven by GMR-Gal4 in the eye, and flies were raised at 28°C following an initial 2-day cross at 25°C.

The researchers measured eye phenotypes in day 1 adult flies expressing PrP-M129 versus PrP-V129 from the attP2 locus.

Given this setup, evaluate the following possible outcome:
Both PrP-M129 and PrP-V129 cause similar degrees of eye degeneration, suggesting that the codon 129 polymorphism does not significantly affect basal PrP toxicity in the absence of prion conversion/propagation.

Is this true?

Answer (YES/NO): NO